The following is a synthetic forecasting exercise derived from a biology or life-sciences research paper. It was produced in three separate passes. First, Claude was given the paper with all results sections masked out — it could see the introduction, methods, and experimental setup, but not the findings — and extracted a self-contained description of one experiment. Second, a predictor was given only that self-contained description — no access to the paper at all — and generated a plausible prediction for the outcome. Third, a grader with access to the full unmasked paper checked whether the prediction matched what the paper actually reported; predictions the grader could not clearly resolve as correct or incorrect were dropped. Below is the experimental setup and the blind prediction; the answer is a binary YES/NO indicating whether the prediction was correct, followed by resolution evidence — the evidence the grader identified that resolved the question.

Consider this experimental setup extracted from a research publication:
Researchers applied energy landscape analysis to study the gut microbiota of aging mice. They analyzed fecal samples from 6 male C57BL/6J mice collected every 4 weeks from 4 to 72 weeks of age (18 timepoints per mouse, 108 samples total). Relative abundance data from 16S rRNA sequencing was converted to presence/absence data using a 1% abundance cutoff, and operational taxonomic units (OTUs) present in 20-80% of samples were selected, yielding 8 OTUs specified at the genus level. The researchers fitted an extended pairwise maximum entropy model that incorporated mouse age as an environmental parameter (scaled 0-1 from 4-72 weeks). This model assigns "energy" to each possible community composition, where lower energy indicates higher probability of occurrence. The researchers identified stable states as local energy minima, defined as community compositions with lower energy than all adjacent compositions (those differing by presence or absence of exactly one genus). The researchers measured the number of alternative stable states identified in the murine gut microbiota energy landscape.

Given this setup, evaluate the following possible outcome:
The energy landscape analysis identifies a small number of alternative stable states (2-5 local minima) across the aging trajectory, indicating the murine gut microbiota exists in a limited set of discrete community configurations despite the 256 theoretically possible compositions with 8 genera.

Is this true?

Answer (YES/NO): YES